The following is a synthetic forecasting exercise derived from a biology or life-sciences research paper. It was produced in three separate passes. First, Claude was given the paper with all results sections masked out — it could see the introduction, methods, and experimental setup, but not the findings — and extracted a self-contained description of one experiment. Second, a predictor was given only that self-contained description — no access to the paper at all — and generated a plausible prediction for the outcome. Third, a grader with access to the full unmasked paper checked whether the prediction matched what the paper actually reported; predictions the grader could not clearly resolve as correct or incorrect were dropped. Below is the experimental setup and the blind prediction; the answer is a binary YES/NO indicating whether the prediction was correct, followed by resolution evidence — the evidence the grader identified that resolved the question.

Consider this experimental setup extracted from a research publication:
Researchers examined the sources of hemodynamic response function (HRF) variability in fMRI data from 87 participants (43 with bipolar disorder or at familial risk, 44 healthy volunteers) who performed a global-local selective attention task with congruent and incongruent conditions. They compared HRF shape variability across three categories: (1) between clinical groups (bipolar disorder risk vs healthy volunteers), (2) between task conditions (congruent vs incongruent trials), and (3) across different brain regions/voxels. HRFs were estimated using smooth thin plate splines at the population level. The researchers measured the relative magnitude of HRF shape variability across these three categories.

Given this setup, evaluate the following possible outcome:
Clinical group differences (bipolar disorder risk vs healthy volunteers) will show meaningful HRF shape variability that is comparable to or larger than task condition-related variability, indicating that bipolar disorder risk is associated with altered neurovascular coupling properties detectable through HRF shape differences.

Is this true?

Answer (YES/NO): NO